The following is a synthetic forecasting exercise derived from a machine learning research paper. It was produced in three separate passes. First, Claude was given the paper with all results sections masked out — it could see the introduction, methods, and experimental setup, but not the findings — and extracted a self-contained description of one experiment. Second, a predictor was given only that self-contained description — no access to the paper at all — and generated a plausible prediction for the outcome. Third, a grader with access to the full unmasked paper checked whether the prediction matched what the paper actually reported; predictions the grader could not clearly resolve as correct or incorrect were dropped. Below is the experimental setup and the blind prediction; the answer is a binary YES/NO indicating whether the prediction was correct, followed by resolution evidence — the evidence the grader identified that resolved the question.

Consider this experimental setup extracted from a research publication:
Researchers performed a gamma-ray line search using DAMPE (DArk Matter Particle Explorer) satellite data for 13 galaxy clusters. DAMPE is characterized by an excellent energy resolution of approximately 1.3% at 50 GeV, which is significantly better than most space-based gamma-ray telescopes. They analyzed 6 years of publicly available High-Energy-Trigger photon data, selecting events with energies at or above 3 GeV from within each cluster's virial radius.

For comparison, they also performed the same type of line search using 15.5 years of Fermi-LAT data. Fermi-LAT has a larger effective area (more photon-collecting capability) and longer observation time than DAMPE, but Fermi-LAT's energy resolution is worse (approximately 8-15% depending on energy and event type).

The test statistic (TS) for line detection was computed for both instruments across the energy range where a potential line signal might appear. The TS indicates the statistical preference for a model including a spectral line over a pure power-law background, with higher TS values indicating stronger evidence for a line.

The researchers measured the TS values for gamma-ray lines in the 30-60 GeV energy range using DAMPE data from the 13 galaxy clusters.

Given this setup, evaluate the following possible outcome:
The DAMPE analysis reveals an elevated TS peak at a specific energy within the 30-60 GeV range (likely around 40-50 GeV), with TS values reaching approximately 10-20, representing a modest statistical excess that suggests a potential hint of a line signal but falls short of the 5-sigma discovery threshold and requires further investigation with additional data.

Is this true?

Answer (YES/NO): NO